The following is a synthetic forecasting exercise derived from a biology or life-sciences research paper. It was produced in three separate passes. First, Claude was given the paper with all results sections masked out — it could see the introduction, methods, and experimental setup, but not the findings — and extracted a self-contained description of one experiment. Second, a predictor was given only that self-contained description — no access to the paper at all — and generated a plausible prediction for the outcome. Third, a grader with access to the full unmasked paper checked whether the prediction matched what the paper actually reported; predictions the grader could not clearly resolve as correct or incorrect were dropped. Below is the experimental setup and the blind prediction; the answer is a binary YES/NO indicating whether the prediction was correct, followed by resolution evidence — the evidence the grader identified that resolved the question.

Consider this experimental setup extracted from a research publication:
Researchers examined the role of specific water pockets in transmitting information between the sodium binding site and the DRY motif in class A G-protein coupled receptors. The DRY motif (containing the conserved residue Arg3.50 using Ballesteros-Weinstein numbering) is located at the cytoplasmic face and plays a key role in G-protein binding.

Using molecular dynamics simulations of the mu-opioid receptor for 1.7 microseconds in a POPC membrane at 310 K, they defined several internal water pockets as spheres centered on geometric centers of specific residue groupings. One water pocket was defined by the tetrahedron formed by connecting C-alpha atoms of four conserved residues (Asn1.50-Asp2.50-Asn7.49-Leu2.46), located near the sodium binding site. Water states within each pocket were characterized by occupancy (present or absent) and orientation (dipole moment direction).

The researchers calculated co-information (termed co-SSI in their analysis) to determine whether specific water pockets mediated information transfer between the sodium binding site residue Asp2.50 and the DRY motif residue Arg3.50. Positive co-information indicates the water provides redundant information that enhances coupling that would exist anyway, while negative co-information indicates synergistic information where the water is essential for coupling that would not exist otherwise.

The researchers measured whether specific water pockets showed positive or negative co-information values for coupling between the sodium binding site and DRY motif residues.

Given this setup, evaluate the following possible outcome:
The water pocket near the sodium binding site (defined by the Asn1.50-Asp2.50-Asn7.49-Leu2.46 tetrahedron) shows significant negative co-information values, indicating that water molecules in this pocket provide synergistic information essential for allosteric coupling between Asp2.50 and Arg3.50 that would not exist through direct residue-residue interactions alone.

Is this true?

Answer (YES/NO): NO